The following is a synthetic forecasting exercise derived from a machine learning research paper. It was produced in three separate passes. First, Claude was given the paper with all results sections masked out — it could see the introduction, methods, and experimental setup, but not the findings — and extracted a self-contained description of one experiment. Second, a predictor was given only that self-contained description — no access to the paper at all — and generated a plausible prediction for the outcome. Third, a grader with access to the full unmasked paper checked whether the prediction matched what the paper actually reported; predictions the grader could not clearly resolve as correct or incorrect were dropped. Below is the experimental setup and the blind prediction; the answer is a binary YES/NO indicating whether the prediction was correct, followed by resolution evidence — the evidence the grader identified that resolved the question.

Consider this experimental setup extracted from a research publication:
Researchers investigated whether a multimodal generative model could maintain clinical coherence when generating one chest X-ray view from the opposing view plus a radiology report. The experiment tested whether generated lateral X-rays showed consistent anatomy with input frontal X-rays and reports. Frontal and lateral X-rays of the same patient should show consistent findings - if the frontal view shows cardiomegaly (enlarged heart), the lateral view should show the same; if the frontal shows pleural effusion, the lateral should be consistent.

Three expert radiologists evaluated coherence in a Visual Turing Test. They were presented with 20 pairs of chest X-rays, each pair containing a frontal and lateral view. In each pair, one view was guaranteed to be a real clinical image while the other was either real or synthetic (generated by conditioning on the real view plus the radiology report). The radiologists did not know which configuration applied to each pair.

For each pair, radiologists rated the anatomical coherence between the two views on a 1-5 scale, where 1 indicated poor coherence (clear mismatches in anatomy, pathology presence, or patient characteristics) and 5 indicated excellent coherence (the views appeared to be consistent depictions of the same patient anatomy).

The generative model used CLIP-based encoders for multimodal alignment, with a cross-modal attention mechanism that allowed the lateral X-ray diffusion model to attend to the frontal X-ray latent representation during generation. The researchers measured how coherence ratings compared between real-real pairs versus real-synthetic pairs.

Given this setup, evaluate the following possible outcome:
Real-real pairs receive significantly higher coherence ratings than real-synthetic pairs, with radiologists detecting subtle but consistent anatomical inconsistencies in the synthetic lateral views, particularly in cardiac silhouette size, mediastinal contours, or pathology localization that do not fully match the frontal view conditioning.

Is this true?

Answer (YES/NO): NO